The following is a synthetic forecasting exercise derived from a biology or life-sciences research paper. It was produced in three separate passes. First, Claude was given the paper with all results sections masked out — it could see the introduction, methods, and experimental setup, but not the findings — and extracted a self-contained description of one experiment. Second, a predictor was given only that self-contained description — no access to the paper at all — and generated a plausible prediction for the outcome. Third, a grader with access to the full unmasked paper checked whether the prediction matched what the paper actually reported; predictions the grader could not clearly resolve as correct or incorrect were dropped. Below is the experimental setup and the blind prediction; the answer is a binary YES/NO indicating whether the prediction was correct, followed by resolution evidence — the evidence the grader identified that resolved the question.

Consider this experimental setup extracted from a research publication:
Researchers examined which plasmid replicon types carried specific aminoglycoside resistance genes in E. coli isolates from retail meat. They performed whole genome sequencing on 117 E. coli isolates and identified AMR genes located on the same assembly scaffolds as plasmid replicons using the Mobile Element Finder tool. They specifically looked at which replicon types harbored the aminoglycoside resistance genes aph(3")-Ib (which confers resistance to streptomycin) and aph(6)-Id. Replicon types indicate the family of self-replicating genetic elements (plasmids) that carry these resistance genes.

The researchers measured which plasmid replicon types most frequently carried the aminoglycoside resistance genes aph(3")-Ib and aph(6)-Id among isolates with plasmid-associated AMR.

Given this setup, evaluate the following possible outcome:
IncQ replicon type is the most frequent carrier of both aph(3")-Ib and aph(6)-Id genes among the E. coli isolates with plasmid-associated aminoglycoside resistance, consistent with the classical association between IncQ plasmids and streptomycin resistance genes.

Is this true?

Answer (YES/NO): NO